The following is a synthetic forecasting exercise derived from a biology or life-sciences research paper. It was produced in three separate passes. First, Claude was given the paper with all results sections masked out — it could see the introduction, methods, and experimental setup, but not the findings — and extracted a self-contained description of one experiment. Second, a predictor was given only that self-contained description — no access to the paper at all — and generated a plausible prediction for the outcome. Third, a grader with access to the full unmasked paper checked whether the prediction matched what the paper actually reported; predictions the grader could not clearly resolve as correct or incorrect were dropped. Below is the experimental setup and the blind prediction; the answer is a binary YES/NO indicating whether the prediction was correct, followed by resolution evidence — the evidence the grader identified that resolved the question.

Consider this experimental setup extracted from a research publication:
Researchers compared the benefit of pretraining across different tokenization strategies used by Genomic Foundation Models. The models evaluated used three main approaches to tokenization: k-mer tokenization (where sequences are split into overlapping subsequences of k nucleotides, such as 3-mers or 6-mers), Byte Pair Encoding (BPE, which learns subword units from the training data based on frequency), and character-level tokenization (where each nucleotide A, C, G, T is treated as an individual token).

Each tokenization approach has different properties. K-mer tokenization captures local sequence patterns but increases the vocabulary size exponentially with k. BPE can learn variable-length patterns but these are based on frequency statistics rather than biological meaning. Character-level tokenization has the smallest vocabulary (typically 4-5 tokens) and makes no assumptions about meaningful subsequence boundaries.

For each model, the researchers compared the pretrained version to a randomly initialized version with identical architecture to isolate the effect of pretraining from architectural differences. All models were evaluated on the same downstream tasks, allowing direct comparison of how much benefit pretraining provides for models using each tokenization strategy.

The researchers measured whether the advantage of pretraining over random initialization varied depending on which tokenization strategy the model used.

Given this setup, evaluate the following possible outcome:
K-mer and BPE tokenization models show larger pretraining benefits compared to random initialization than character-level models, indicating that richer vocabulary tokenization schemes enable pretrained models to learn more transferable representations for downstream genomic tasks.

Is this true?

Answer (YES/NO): NO